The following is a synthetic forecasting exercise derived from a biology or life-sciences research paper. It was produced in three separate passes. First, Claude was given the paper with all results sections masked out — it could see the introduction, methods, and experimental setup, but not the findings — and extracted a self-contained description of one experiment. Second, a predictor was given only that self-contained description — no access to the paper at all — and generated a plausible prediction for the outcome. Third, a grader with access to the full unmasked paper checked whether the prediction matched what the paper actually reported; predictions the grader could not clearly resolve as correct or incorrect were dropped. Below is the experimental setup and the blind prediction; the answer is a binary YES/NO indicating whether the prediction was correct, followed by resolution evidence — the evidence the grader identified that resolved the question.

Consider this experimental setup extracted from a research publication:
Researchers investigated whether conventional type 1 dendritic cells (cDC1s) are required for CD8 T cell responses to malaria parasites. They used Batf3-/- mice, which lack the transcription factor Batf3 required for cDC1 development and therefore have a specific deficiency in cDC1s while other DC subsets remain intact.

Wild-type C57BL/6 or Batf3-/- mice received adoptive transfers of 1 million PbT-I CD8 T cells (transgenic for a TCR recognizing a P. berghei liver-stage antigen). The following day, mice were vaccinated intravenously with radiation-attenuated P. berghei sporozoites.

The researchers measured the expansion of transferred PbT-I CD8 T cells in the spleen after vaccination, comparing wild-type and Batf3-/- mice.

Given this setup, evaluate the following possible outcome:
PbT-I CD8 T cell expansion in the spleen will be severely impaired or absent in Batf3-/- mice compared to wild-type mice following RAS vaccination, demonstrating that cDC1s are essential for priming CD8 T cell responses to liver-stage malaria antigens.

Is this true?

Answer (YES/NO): YES